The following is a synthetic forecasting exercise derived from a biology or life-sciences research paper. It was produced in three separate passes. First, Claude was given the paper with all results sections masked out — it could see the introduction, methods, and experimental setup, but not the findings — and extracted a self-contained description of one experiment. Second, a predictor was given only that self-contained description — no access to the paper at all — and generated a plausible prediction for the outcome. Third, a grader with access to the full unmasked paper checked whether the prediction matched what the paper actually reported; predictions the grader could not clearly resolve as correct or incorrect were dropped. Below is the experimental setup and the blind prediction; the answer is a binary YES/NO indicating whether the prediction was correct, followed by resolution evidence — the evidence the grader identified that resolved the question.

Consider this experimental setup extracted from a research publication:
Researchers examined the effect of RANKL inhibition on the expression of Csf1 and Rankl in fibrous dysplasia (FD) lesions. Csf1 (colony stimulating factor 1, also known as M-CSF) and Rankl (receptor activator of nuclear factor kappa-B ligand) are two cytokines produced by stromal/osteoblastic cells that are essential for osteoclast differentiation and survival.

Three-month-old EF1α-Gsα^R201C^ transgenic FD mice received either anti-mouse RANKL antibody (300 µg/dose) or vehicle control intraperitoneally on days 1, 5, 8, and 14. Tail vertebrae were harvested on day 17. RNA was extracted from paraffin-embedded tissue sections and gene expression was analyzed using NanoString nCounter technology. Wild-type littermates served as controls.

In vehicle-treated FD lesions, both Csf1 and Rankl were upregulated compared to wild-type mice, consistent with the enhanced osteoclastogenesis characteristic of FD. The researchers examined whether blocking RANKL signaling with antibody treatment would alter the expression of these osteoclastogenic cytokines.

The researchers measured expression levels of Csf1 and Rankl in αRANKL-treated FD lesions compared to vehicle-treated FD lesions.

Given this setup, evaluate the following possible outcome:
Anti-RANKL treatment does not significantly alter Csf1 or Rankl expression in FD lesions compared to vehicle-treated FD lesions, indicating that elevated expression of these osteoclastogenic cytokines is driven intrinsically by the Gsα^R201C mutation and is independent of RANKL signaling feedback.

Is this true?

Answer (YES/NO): YES